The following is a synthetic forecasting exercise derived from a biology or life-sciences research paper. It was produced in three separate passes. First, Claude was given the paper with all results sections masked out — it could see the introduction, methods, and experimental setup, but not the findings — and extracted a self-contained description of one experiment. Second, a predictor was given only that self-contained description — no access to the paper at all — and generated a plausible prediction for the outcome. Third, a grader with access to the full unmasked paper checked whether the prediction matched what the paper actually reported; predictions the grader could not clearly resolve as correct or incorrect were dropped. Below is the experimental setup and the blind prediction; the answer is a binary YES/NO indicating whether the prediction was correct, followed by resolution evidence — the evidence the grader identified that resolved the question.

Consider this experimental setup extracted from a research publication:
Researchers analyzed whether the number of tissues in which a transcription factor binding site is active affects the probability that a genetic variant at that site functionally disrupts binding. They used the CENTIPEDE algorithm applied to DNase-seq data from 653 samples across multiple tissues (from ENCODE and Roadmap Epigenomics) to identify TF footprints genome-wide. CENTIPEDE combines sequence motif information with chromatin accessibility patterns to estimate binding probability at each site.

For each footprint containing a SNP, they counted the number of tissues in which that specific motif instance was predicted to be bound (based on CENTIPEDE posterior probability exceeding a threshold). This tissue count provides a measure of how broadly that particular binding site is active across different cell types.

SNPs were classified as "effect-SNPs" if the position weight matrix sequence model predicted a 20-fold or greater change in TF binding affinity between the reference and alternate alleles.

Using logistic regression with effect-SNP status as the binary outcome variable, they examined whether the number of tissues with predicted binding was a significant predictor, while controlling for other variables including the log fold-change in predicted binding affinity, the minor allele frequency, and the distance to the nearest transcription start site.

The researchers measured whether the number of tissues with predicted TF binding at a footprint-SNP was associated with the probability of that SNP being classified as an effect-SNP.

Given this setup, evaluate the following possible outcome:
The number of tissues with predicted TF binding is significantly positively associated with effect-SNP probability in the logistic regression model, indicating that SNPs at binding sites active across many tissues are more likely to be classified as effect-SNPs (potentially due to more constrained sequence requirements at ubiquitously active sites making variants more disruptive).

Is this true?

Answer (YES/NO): NO